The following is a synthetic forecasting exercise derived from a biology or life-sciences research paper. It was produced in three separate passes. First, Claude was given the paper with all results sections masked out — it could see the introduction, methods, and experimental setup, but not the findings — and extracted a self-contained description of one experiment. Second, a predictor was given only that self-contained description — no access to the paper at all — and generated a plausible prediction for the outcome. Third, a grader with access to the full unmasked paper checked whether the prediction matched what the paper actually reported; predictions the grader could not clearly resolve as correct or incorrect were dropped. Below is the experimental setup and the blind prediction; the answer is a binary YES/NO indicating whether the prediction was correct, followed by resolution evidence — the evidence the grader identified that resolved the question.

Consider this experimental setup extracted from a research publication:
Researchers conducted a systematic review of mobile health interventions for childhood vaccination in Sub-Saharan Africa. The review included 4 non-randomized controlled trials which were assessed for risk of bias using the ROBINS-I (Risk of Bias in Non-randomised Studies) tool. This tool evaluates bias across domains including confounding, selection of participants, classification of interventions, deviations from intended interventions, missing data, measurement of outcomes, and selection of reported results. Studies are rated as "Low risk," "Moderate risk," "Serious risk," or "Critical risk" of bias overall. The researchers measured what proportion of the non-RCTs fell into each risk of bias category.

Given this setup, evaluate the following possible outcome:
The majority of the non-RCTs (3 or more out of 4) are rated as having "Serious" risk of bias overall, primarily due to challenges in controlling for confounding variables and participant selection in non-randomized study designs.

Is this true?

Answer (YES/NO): NO